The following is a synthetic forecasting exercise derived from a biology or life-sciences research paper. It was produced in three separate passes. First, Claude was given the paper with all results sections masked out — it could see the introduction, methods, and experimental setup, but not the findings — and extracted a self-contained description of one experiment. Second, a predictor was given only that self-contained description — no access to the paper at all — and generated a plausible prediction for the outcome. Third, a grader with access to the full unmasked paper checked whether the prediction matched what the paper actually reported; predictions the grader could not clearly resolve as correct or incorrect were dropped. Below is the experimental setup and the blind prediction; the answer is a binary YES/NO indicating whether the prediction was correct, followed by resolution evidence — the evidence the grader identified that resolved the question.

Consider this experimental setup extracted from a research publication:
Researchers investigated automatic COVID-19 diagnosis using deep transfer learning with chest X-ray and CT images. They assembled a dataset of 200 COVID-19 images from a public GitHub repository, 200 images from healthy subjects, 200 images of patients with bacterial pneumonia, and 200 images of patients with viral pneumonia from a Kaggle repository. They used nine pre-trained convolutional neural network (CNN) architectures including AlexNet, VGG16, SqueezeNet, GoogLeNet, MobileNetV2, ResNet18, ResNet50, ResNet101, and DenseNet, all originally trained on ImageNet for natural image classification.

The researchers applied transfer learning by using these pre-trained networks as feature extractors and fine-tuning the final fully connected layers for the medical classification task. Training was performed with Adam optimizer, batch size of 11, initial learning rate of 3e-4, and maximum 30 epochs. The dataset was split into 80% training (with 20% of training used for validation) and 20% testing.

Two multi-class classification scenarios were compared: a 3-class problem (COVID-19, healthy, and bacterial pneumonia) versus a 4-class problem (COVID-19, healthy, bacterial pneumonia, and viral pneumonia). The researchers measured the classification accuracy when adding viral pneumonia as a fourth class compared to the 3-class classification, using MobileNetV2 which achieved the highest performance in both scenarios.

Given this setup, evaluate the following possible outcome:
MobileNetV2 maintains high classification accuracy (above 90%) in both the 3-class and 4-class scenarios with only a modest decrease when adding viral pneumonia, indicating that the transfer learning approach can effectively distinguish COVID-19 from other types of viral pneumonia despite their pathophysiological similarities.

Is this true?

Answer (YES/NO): NO